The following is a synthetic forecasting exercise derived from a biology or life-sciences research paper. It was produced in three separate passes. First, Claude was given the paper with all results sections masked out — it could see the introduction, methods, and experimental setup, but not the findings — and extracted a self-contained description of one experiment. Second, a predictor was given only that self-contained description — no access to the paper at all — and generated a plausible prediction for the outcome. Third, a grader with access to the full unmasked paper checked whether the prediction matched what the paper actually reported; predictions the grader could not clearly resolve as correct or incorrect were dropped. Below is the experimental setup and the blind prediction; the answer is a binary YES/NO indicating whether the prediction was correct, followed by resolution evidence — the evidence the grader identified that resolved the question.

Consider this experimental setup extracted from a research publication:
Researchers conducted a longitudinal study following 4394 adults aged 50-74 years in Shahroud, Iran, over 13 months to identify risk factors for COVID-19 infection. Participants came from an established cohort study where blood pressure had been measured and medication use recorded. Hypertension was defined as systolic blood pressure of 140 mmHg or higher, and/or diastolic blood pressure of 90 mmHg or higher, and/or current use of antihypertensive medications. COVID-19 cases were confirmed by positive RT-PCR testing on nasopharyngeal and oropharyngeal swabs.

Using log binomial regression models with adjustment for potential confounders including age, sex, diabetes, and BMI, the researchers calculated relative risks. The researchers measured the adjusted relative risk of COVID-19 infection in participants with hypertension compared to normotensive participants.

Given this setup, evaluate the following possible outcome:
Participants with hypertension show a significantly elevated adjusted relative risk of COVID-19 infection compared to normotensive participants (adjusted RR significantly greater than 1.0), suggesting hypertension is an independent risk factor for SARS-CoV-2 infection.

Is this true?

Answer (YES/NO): NO